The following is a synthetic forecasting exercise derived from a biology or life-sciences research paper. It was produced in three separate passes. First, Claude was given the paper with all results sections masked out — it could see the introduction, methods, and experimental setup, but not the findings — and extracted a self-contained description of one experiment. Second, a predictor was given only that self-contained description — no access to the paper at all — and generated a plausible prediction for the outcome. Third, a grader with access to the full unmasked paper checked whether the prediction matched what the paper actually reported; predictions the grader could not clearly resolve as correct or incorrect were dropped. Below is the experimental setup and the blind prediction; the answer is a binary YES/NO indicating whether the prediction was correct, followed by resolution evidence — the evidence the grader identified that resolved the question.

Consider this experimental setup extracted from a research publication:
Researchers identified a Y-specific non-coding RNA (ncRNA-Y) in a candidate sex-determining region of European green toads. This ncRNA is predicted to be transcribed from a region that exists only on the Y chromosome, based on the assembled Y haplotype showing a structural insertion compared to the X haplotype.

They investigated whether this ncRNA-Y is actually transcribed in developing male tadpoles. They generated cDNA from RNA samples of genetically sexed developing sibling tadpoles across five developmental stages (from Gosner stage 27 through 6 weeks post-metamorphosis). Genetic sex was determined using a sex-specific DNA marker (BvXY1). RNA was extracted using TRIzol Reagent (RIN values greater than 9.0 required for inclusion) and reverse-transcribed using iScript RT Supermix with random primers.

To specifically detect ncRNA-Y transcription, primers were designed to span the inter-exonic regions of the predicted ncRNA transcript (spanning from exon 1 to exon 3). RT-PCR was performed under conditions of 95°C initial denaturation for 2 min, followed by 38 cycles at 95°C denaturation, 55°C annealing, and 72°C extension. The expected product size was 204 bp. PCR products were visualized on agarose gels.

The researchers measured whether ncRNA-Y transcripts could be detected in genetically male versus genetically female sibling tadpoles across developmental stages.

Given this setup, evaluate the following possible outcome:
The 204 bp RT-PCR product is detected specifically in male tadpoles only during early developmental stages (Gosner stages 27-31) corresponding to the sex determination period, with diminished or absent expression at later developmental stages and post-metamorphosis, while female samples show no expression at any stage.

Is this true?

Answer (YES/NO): NO